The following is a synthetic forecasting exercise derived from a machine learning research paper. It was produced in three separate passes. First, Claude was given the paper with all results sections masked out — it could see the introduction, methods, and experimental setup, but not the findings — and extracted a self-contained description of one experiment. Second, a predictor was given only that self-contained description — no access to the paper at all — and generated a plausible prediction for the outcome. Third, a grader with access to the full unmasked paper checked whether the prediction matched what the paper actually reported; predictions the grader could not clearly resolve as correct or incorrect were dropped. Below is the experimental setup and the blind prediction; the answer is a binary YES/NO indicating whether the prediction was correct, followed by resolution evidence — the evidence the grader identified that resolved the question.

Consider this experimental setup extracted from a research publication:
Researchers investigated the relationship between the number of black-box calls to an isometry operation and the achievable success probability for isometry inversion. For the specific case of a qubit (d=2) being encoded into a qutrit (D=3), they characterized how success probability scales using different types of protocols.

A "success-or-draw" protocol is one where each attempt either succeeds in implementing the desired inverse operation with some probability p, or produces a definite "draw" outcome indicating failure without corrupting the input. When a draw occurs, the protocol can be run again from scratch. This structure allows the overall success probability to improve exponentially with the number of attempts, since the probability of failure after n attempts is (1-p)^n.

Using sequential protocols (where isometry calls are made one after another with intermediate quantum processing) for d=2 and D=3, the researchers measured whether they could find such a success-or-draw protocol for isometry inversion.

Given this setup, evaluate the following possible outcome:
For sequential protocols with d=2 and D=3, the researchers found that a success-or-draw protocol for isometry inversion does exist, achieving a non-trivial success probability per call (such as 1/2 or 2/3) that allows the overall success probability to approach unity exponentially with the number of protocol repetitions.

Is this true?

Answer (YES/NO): YES